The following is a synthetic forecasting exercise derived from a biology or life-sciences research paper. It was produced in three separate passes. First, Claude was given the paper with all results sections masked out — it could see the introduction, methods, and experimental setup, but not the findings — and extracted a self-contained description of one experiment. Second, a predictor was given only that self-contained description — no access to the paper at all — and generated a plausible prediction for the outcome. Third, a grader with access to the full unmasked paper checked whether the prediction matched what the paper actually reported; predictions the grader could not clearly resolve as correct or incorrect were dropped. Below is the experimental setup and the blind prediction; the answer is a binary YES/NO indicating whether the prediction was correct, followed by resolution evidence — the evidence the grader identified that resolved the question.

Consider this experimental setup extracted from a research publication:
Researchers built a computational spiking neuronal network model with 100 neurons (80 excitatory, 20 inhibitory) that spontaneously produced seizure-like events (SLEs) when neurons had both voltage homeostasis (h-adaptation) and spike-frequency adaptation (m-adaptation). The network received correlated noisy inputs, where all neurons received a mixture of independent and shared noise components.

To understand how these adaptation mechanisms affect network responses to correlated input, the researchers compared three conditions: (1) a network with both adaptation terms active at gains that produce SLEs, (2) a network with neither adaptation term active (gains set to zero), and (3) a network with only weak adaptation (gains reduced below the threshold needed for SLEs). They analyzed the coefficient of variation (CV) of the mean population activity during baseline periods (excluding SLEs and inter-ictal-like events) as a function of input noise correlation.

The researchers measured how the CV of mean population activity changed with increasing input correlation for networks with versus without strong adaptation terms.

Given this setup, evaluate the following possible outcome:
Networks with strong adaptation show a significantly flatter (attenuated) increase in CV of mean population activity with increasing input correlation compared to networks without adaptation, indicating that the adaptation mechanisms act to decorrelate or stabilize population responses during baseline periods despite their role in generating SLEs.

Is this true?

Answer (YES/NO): NO